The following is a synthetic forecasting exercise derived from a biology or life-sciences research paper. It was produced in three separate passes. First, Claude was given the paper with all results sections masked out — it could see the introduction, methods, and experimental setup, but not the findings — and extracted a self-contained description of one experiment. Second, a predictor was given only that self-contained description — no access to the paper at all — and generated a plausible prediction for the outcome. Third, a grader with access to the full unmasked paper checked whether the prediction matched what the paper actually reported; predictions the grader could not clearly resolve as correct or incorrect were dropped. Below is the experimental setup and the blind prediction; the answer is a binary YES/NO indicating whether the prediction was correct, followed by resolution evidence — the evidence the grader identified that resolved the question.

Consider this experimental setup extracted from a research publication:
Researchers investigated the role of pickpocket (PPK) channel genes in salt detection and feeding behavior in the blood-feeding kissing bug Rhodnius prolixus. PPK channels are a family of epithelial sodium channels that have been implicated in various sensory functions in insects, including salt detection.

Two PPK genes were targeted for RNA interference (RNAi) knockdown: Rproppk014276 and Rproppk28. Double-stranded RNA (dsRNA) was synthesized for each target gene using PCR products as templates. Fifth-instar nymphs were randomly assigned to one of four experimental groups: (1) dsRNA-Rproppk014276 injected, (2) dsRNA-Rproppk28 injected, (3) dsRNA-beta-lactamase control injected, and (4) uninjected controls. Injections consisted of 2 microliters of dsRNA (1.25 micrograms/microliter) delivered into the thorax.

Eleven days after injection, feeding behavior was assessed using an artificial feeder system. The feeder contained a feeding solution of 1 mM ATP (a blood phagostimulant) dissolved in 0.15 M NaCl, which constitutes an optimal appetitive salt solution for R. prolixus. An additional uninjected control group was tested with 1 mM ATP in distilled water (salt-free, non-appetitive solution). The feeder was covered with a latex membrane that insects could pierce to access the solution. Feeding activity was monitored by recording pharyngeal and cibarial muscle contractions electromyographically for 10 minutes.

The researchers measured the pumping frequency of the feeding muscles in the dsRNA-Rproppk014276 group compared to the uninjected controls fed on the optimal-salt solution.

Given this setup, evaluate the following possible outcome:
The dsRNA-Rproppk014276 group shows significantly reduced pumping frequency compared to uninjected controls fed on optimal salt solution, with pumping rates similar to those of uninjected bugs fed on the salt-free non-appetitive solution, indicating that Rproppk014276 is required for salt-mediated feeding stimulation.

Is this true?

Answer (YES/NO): YES